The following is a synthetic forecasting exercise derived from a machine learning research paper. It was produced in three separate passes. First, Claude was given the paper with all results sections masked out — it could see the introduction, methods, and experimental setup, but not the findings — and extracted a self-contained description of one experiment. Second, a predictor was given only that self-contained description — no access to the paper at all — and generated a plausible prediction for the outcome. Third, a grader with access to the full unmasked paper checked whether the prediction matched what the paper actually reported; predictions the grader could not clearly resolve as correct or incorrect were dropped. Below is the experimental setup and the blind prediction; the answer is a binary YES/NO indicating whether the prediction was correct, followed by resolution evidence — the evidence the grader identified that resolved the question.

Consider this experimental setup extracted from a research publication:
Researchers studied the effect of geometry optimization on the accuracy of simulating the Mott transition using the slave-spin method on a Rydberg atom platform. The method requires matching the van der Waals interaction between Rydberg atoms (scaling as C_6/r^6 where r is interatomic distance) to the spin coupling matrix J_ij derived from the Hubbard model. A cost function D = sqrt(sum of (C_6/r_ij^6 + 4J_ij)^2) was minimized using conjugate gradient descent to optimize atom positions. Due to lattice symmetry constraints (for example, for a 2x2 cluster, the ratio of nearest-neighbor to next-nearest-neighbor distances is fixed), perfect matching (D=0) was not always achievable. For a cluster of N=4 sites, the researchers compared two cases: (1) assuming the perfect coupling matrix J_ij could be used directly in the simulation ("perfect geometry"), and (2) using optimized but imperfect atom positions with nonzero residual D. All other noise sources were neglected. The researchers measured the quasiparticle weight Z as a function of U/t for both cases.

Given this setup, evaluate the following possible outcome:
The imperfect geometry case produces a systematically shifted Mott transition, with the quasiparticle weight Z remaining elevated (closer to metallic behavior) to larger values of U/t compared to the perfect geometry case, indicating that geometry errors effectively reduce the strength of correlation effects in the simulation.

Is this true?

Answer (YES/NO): NO